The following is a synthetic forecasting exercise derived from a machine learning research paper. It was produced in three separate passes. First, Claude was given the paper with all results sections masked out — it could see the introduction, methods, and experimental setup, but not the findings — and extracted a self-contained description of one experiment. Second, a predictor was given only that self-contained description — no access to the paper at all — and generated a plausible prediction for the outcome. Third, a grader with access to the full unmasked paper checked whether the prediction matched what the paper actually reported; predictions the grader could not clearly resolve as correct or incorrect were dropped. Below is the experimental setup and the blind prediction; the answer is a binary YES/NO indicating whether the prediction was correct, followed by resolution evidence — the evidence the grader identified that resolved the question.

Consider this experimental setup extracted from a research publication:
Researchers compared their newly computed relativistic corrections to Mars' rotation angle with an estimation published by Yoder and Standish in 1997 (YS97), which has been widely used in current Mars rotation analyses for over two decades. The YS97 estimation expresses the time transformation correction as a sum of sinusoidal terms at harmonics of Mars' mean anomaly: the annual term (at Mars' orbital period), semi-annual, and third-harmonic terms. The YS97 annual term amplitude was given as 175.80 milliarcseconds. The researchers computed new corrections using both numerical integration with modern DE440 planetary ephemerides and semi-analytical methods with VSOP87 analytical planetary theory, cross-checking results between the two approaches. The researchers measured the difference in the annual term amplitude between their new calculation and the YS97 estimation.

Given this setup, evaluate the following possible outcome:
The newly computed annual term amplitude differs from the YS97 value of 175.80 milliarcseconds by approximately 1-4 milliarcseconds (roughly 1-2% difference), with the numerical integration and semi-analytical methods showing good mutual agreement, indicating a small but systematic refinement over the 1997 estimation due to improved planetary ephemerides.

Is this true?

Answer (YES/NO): NO